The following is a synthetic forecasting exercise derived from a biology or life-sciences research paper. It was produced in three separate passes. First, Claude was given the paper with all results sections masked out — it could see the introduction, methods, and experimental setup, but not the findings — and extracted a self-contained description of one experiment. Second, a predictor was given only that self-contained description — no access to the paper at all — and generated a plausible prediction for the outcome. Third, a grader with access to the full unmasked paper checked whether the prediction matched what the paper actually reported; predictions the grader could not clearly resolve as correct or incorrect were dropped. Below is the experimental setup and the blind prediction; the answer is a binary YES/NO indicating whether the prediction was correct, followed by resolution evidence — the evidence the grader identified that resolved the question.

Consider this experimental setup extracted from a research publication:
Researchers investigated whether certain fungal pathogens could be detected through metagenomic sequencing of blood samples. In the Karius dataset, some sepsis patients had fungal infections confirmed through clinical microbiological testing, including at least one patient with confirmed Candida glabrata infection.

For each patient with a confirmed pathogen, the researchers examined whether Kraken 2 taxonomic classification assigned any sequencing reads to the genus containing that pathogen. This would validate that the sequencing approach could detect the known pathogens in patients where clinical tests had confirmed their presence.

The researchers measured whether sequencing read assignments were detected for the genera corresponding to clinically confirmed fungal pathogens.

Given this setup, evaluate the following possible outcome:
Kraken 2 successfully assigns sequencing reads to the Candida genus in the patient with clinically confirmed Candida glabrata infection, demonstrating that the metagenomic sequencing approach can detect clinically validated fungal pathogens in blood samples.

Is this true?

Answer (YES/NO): NO